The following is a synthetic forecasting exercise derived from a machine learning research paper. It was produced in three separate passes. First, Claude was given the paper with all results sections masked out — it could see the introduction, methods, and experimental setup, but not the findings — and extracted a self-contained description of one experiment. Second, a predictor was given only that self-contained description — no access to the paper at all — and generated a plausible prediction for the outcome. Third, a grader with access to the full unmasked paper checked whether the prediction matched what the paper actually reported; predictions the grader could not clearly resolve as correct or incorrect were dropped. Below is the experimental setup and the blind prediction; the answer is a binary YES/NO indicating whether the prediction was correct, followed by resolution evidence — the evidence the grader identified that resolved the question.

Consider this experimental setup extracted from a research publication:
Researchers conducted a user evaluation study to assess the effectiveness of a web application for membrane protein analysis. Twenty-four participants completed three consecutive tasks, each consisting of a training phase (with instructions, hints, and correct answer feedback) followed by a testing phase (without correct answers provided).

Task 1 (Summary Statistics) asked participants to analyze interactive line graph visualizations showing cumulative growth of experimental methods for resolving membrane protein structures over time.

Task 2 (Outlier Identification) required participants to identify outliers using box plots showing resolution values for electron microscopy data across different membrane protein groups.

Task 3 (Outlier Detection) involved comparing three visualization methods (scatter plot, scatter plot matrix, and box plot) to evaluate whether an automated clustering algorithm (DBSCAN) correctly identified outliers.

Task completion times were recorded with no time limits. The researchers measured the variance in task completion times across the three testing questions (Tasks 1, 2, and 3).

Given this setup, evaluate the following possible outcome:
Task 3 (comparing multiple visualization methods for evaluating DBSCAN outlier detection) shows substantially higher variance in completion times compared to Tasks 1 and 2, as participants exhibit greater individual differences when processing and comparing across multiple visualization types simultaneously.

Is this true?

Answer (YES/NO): NO